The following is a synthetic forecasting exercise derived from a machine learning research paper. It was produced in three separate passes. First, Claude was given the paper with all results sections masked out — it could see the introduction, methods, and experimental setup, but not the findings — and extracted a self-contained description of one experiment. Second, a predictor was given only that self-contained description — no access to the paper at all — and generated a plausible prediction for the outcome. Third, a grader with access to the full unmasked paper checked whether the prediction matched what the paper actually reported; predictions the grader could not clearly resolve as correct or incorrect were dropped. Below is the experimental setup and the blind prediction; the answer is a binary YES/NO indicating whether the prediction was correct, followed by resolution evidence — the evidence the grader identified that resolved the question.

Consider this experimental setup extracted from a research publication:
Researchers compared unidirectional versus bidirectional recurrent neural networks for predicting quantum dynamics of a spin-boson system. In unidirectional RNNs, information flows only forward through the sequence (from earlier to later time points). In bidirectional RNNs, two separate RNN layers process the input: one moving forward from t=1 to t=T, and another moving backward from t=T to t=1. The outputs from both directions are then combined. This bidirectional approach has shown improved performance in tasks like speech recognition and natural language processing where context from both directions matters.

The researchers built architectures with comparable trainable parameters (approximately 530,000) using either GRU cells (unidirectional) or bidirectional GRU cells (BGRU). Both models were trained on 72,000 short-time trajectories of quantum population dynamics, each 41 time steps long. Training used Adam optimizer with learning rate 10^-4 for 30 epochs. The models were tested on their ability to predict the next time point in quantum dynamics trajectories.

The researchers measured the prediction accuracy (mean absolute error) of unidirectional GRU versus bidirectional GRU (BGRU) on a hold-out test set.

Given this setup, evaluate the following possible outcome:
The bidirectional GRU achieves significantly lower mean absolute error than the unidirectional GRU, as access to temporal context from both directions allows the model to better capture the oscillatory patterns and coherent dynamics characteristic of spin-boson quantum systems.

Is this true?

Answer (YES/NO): NO